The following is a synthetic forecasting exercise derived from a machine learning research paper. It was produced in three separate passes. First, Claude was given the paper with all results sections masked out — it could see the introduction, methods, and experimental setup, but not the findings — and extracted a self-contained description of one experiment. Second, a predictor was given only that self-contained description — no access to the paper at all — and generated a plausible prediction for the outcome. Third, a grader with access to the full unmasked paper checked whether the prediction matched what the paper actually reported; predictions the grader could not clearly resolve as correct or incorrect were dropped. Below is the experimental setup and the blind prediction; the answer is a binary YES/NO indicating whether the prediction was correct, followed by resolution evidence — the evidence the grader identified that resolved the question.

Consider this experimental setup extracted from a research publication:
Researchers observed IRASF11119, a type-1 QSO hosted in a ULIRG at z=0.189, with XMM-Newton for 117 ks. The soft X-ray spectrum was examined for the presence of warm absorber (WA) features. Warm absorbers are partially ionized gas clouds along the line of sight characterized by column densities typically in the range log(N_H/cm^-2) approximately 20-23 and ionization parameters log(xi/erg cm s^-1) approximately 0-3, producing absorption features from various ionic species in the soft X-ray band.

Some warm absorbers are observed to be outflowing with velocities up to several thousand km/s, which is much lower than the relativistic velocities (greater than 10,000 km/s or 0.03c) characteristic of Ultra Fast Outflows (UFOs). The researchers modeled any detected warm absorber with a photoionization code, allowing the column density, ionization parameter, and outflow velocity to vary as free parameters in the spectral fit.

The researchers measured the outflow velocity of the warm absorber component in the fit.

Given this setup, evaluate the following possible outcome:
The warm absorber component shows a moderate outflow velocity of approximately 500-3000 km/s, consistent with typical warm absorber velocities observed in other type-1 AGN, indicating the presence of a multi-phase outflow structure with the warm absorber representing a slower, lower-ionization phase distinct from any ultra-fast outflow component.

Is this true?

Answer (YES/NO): NO